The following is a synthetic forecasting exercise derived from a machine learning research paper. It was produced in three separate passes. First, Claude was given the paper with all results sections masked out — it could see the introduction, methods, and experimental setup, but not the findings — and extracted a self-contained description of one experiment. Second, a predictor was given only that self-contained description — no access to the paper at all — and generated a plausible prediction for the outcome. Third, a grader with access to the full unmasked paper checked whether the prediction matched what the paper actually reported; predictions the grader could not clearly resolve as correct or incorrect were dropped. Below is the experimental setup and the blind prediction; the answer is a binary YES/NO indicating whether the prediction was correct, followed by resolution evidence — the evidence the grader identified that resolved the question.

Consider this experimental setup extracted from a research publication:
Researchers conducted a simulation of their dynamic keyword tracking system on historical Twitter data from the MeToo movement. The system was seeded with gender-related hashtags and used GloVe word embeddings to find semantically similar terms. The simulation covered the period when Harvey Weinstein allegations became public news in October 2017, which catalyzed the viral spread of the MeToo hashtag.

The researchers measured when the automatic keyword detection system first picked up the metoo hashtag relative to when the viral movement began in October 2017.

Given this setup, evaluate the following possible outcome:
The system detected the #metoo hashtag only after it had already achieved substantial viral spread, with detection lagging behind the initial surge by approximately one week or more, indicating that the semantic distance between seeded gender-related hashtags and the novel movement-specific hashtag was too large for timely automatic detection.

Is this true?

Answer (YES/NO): NO